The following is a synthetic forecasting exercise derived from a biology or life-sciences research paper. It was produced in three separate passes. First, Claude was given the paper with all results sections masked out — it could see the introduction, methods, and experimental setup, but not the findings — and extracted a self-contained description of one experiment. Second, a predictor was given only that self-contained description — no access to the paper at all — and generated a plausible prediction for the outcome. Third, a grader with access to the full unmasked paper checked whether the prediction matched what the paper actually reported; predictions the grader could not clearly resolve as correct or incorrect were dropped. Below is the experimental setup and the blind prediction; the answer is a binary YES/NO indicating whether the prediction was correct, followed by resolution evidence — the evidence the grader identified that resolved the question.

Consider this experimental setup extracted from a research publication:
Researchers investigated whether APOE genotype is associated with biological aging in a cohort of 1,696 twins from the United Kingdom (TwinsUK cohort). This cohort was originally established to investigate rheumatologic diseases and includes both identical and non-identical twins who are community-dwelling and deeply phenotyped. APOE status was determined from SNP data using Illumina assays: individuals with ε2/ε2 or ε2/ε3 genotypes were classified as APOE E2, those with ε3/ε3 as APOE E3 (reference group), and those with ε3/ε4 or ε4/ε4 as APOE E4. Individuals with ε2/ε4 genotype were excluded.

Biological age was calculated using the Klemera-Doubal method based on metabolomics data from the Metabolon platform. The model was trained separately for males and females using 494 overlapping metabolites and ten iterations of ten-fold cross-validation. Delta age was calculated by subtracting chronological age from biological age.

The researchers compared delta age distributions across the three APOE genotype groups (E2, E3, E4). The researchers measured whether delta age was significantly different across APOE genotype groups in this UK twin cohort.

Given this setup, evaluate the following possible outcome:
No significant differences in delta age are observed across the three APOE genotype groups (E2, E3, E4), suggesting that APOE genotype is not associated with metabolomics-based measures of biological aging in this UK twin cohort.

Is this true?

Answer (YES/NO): NO